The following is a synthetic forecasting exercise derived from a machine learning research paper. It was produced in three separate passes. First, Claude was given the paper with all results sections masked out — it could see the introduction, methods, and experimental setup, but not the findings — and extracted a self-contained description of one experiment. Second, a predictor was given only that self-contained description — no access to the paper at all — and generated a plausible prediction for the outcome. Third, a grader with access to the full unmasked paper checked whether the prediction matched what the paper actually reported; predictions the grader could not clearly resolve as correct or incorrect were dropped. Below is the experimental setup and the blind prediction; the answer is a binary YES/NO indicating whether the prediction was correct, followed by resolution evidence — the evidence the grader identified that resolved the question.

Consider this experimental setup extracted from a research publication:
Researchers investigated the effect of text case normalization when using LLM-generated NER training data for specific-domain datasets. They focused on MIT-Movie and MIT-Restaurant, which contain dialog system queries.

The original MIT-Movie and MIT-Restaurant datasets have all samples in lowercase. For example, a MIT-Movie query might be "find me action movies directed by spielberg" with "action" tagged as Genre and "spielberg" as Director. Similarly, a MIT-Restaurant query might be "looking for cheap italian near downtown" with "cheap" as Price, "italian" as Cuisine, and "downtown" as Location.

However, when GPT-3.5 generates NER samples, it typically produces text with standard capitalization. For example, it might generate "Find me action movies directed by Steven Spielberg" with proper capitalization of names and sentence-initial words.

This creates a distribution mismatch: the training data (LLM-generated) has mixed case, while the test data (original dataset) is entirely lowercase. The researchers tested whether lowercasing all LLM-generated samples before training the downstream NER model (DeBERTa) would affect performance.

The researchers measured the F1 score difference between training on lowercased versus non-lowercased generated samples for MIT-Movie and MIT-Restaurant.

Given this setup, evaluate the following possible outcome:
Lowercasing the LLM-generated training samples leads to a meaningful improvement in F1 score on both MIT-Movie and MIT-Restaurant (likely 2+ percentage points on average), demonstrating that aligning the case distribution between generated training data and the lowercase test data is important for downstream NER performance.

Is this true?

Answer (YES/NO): YES